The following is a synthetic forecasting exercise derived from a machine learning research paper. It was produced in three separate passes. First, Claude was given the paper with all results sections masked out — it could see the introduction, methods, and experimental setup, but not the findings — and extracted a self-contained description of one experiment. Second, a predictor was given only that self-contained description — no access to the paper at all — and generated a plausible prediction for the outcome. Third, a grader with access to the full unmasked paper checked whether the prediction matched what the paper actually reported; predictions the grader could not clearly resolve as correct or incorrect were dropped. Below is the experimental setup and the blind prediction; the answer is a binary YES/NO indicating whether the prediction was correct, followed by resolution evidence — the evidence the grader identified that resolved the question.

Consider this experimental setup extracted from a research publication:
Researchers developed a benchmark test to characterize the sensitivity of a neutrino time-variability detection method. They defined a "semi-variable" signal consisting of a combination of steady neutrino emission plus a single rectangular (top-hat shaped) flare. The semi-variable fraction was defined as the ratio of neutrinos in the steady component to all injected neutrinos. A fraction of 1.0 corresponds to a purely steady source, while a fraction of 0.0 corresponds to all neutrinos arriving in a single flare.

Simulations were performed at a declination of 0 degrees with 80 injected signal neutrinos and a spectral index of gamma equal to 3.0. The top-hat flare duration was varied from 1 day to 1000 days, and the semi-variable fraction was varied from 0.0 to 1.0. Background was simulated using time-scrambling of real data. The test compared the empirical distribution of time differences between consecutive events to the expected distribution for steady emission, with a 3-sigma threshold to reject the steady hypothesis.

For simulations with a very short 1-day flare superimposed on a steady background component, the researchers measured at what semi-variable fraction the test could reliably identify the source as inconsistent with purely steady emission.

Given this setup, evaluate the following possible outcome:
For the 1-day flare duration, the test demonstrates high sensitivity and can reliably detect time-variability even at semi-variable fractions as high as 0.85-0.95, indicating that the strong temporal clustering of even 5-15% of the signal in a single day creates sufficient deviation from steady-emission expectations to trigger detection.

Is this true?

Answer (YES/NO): NO